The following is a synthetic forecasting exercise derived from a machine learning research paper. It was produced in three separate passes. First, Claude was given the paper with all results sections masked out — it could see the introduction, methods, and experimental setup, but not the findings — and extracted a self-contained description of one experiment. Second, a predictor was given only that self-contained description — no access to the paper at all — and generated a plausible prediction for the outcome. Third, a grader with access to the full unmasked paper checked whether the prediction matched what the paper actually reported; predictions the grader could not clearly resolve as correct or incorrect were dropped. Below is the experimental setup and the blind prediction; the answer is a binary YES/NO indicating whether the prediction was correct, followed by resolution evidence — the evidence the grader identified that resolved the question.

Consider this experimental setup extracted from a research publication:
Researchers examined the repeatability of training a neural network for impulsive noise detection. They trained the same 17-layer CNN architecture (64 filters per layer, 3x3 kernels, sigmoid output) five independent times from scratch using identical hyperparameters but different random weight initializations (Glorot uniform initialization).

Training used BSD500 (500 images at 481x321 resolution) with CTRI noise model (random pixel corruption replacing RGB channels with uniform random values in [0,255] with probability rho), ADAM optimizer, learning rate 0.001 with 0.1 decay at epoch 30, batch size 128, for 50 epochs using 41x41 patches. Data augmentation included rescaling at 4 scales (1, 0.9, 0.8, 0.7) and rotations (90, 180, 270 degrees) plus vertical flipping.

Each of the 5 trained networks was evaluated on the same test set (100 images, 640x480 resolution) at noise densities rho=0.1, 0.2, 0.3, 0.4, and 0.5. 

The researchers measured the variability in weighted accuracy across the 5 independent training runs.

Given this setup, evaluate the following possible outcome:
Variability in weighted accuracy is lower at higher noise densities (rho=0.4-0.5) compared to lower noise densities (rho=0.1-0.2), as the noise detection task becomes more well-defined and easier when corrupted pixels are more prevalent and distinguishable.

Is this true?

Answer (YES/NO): NO